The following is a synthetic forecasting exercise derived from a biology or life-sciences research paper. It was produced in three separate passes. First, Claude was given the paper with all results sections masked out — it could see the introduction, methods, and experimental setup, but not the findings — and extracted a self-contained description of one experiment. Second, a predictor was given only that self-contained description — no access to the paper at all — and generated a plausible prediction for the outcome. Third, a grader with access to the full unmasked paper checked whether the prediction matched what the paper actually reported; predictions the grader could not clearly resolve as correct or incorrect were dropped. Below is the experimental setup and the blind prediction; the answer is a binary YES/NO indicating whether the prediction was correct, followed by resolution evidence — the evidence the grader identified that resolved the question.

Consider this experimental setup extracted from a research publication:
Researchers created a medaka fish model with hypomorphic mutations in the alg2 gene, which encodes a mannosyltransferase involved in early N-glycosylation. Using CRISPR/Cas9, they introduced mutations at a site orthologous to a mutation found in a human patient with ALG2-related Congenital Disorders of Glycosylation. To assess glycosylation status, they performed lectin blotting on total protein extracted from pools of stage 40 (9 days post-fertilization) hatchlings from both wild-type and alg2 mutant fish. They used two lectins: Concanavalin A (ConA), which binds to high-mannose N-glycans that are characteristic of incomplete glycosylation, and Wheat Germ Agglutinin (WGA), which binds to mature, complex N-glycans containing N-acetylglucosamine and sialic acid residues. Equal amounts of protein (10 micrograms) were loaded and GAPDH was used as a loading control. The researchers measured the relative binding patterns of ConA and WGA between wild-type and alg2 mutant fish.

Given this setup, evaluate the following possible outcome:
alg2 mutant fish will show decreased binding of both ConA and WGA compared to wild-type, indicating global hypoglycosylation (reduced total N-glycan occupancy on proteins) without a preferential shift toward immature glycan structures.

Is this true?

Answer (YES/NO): YES